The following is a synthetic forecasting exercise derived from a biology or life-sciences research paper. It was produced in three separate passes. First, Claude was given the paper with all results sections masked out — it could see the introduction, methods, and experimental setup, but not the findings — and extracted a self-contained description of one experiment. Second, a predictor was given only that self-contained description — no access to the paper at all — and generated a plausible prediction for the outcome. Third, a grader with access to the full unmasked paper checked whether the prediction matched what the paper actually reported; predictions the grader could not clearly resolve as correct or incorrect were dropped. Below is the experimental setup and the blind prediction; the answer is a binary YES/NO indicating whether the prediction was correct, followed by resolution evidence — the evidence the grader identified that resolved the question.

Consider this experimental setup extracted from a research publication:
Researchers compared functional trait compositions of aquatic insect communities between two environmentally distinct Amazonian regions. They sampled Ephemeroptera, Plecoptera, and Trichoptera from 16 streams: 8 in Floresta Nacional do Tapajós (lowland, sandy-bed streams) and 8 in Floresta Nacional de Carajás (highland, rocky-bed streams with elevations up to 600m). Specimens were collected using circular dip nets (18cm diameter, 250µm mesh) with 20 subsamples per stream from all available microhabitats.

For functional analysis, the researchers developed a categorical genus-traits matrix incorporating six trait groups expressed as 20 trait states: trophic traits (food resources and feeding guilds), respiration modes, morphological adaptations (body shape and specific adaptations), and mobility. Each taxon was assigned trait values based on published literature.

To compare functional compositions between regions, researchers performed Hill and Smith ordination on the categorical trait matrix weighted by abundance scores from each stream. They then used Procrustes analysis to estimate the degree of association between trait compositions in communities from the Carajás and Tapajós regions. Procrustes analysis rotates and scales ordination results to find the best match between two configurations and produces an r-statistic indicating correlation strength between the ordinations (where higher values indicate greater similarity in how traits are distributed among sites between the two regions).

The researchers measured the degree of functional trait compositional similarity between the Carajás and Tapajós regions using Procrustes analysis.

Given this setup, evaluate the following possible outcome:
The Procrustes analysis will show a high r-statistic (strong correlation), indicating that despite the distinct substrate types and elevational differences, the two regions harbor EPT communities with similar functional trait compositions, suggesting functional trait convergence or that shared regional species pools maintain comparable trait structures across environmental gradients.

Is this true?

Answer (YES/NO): YES